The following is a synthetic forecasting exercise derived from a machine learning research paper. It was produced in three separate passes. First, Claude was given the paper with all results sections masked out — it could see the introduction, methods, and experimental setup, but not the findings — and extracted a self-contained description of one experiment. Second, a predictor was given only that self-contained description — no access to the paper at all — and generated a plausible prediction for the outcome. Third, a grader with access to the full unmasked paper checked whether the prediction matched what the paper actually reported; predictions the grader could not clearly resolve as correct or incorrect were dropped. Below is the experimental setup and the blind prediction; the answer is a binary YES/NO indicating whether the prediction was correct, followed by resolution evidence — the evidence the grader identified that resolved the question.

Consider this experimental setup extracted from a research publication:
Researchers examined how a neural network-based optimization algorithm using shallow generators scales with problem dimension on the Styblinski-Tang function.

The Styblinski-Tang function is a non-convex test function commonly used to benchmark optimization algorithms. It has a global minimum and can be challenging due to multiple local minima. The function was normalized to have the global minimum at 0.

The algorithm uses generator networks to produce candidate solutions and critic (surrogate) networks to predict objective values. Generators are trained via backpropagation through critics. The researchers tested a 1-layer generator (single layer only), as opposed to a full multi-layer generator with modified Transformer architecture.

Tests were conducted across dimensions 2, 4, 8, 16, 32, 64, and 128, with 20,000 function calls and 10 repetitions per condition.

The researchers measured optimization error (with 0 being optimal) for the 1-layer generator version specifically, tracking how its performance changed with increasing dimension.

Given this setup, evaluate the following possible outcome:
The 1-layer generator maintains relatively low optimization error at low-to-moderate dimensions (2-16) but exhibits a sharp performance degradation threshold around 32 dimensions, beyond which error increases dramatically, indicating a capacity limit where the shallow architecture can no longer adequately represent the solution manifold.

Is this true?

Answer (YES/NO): NO